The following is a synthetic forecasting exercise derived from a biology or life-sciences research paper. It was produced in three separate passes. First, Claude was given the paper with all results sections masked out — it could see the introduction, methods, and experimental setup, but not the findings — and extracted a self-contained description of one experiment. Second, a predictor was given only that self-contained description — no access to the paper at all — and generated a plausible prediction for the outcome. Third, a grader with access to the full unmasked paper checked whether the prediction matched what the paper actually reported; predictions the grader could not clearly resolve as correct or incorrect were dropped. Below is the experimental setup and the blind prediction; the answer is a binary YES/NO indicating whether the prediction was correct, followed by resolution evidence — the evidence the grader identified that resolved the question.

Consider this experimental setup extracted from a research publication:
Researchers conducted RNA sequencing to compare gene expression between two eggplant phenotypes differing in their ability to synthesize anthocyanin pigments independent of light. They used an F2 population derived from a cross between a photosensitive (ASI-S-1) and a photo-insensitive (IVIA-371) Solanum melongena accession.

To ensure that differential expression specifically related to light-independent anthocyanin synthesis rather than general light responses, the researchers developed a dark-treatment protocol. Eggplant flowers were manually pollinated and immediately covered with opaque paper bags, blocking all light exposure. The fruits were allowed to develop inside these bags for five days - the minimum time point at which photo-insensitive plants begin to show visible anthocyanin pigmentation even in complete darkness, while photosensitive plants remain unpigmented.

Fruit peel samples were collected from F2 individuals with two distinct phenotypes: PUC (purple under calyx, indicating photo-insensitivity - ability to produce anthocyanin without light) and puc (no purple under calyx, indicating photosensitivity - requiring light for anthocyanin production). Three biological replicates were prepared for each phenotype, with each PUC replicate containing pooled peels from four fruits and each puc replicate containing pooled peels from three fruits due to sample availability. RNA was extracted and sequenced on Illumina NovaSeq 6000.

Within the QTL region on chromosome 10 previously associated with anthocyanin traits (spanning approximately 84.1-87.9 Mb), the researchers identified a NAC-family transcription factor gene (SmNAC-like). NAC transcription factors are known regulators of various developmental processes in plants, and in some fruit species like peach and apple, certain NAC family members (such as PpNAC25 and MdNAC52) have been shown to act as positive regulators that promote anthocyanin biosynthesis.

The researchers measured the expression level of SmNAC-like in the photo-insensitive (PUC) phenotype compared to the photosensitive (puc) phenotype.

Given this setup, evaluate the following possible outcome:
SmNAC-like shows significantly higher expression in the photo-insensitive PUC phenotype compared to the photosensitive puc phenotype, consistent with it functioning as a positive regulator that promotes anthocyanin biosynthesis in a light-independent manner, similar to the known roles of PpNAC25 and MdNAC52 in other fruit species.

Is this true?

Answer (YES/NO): NO